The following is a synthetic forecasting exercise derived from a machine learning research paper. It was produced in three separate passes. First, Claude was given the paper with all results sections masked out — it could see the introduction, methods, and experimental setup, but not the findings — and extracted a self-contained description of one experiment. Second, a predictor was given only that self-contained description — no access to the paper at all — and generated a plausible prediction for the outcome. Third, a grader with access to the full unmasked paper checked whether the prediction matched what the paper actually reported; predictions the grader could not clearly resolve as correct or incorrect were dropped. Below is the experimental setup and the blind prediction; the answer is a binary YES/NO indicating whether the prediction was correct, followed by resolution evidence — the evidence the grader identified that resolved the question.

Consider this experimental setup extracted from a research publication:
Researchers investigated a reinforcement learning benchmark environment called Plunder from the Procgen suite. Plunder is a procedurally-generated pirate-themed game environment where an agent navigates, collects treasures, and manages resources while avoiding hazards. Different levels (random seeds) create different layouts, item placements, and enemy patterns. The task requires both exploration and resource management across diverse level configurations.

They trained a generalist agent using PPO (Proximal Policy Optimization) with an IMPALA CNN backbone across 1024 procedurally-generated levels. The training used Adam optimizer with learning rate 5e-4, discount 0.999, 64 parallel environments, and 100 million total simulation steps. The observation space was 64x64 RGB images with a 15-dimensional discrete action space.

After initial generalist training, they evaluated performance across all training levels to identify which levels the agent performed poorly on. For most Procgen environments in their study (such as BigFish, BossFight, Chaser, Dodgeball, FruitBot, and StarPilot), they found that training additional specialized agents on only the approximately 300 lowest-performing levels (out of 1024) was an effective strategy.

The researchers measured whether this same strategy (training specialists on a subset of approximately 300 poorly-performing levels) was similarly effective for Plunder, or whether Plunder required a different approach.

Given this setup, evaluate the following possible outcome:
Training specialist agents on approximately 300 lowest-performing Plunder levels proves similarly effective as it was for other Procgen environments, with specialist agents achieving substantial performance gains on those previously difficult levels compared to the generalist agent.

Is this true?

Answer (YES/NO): NO